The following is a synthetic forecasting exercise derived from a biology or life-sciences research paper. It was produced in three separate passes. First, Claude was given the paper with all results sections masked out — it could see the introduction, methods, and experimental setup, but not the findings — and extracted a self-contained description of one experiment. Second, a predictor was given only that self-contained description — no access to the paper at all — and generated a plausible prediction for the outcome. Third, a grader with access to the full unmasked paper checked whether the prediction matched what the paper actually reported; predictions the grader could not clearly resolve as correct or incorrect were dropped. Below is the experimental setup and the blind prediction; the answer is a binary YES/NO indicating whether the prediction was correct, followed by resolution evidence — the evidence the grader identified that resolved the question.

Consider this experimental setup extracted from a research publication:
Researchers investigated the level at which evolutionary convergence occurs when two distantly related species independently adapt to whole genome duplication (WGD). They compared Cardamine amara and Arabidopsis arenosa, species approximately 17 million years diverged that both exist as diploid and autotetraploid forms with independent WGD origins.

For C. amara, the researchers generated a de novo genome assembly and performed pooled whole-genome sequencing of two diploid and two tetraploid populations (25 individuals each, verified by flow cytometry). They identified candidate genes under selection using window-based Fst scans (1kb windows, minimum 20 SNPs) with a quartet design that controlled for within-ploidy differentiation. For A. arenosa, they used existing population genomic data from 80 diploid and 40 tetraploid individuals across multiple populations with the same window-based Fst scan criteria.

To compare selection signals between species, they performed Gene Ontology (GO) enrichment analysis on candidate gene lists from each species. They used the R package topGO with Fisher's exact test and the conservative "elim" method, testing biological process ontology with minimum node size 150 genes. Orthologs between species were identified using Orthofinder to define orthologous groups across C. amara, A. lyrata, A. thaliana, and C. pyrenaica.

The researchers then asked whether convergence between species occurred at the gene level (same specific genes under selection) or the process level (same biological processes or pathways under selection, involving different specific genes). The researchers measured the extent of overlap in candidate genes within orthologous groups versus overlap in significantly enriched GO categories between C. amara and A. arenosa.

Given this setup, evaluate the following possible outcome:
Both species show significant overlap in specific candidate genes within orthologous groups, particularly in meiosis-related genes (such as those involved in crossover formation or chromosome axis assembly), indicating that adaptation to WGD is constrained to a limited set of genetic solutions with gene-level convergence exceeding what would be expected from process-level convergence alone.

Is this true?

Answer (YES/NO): NO